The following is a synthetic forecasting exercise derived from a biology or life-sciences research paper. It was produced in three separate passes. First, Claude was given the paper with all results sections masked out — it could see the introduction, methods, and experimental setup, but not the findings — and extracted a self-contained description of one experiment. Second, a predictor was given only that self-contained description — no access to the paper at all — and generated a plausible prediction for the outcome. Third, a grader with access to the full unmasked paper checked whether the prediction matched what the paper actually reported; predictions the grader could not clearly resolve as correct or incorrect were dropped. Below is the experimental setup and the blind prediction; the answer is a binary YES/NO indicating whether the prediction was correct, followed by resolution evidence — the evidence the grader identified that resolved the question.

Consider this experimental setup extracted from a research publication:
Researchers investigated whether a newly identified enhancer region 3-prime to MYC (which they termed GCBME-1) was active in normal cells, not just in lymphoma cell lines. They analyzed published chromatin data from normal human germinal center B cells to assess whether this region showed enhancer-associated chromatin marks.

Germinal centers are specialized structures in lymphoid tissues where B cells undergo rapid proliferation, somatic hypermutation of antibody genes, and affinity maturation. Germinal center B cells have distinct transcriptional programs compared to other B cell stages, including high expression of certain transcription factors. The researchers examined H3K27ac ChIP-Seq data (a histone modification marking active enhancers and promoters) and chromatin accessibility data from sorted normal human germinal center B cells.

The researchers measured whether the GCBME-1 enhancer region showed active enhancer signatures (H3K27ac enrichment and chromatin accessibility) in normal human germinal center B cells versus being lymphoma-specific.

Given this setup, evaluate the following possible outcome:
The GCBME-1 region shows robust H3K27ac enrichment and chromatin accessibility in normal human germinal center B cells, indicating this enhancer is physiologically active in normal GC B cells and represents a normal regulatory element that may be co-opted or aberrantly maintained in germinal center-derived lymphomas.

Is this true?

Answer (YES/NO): YES